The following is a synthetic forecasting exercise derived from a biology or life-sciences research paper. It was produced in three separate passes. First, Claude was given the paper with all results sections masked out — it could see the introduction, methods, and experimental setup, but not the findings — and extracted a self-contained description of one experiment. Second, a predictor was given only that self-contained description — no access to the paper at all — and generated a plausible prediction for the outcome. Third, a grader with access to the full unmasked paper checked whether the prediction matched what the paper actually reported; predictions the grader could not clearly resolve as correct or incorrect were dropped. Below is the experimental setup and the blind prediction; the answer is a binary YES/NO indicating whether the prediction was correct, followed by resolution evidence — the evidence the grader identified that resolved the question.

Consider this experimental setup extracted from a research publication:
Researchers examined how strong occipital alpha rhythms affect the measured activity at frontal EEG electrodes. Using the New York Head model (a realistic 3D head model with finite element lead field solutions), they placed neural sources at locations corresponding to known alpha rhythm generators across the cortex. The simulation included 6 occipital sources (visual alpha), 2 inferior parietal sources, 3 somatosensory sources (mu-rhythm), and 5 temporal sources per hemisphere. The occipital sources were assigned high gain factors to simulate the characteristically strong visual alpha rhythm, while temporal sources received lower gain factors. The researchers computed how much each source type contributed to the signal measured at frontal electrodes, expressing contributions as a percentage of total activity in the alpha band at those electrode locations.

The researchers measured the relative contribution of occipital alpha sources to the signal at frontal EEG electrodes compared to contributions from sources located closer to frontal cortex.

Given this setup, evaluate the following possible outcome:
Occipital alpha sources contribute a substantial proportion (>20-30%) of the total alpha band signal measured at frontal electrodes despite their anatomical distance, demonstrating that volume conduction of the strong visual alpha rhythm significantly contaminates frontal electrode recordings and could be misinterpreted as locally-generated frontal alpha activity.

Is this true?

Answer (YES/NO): YES